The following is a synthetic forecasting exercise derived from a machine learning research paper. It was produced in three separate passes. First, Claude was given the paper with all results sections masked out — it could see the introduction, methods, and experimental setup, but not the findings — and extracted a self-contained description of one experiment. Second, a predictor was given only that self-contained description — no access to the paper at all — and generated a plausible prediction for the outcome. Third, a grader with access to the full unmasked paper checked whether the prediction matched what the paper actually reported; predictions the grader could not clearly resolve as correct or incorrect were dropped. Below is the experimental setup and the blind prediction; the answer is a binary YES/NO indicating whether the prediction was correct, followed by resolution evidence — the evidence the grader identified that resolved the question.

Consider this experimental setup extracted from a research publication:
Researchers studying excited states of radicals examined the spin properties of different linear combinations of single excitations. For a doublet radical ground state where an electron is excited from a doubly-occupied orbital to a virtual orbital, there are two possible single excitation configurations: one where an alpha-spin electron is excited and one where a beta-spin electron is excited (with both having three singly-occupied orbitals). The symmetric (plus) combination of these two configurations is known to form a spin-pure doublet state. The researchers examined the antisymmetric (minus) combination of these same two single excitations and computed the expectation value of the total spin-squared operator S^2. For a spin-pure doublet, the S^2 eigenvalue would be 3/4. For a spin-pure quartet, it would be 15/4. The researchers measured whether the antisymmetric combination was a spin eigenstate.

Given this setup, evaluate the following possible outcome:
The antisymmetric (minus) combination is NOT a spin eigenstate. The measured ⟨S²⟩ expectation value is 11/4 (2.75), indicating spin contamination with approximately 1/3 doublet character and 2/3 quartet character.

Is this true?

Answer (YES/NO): YES